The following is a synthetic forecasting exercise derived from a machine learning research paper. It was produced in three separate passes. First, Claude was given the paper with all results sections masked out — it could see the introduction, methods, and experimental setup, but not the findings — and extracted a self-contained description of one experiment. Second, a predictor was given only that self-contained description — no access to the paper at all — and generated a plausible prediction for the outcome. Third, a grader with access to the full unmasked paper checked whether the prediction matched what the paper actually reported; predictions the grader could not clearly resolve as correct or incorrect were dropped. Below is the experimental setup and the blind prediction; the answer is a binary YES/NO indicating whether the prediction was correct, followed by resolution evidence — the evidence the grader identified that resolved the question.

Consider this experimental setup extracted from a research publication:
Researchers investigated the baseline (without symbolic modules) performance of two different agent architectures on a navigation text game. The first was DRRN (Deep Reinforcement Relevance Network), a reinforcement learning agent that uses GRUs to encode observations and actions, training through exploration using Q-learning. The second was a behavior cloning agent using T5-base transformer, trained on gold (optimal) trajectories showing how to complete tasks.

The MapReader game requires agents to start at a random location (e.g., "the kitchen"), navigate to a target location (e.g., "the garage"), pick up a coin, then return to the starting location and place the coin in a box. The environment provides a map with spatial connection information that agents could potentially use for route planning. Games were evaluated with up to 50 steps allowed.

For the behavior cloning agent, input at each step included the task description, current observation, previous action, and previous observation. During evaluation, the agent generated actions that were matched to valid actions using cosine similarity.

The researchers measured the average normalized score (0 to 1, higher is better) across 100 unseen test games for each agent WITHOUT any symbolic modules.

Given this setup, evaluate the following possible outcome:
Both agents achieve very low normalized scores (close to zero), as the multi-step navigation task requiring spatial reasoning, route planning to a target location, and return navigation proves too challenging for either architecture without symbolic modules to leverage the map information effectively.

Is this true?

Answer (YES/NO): NO